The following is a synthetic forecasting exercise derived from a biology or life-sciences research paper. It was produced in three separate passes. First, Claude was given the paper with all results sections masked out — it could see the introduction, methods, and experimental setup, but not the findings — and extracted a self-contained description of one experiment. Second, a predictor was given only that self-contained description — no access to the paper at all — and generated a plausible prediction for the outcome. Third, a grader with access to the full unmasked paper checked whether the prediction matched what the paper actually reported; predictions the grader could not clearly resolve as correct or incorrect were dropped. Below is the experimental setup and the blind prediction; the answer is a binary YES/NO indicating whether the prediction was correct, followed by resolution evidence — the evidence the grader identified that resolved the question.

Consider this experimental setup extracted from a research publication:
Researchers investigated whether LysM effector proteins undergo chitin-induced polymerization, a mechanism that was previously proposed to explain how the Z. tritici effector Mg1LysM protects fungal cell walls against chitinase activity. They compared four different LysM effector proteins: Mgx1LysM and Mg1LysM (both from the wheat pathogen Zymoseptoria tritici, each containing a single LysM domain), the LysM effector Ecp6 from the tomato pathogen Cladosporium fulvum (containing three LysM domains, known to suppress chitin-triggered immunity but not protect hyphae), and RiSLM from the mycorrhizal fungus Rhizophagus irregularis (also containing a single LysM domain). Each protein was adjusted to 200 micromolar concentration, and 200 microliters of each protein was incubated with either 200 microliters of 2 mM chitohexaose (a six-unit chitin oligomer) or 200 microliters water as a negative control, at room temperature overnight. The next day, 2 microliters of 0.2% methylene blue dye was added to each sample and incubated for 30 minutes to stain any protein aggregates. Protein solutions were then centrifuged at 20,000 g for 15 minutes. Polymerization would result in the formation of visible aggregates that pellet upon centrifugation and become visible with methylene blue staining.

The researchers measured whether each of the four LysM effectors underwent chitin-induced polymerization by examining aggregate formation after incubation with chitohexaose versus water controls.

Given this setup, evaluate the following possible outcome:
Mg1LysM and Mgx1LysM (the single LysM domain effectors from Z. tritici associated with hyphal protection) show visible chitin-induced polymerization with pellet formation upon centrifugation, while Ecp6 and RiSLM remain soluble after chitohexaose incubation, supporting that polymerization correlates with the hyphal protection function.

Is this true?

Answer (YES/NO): NO